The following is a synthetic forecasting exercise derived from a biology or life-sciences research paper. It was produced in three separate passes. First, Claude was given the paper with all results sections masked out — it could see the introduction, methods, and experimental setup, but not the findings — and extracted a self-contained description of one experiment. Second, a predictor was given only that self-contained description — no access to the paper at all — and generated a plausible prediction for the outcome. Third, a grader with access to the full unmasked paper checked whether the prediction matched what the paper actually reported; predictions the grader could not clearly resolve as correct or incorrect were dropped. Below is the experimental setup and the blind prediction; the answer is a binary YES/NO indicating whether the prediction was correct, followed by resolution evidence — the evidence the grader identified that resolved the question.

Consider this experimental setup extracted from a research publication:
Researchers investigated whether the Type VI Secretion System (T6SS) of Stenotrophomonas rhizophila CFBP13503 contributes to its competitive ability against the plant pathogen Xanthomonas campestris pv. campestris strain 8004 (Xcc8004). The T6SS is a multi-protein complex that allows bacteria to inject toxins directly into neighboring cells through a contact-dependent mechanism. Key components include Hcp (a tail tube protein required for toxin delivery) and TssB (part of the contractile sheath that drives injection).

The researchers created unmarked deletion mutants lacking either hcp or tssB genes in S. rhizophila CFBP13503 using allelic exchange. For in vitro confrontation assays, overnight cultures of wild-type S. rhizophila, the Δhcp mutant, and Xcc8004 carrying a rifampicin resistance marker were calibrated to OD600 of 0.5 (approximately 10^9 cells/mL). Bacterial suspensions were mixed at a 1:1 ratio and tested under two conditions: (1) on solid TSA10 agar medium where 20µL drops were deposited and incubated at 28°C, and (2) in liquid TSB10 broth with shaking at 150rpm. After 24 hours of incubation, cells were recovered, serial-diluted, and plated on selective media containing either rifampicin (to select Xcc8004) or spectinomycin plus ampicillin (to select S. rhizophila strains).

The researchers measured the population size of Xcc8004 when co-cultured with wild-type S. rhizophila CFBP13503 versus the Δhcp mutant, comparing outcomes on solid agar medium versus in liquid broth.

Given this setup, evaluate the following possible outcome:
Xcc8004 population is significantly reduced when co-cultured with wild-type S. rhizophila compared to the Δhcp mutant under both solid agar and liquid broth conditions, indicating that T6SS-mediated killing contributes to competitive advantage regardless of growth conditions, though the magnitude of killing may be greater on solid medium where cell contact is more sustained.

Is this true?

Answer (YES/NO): NO